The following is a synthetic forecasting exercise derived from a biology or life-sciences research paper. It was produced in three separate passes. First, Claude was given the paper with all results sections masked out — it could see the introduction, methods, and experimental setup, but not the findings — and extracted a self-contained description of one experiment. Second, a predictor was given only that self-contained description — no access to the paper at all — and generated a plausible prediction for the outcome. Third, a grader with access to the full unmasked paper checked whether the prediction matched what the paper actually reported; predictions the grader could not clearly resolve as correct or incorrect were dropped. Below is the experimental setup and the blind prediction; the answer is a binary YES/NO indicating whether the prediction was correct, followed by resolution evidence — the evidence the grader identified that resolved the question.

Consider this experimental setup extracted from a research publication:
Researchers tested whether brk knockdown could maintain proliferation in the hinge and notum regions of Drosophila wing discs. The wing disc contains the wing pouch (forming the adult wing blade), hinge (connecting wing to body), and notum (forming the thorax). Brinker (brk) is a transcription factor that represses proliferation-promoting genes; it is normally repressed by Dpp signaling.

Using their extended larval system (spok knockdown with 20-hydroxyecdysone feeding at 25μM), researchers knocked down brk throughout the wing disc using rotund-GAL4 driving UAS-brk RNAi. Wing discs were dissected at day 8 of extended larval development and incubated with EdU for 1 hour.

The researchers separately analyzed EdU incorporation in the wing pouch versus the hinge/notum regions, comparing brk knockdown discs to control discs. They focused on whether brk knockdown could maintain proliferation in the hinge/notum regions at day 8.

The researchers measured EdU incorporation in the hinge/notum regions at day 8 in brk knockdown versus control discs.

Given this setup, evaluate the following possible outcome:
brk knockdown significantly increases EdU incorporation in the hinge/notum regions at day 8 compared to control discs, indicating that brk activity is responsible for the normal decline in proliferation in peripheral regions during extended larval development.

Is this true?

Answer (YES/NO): NO